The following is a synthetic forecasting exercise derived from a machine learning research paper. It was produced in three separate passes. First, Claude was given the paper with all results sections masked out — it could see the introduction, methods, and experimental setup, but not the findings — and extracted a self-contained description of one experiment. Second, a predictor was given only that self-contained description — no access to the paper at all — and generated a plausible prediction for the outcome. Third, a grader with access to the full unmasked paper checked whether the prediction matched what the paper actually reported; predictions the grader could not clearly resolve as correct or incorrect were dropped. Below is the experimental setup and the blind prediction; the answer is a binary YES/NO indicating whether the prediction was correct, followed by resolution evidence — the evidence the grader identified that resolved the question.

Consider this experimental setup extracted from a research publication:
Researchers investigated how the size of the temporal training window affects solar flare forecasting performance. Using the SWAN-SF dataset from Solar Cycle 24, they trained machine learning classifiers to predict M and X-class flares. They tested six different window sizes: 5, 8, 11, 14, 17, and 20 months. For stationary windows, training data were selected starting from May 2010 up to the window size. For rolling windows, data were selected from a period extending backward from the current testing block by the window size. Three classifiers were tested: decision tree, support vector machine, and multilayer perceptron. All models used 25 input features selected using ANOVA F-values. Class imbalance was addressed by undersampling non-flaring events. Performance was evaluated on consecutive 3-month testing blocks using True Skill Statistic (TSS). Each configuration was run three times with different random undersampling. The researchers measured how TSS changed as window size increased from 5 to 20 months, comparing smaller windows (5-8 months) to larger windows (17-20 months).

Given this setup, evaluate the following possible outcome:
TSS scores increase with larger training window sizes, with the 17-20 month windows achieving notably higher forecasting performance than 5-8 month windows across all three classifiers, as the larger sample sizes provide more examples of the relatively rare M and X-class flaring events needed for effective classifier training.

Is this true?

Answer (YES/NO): NO